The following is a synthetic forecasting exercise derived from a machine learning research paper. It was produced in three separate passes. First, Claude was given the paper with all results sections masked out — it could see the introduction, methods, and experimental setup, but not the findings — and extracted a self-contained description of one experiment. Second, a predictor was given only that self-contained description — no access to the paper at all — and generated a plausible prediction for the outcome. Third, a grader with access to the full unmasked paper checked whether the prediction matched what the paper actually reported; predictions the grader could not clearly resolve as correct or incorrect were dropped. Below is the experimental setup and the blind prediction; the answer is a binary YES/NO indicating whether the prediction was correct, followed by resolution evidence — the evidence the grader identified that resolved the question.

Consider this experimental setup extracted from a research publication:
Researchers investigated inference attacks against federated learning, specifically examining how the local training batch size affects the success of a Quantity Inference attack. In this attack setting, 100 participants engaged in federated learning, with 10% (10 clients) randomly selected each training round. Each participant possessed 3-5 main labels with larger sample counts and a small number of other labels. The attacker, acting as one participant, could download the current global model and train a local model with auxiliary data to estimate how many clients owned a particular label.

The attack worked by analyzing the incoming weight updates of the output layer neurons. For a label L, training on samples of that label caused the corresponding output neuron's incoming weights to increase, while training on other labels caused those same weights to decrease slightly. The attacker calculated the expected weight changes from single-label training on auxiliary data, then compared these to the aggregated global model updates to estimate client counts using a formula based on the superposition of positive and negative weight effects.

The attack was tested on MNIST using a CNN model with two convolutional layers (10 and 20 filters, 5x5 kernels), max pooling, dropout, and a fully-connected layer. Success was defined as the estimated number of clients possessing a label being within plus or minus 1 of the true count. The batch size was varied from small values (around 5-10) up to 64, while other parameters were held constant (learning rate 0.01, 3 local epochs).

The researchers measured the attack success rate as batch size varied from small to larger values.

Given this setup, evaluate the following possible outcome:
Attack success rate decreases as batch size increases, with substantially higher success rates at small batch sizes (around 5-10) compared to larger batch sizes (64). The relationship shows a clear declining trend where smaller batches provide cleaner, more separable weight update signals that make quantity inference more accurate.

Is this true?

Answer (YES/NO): NO